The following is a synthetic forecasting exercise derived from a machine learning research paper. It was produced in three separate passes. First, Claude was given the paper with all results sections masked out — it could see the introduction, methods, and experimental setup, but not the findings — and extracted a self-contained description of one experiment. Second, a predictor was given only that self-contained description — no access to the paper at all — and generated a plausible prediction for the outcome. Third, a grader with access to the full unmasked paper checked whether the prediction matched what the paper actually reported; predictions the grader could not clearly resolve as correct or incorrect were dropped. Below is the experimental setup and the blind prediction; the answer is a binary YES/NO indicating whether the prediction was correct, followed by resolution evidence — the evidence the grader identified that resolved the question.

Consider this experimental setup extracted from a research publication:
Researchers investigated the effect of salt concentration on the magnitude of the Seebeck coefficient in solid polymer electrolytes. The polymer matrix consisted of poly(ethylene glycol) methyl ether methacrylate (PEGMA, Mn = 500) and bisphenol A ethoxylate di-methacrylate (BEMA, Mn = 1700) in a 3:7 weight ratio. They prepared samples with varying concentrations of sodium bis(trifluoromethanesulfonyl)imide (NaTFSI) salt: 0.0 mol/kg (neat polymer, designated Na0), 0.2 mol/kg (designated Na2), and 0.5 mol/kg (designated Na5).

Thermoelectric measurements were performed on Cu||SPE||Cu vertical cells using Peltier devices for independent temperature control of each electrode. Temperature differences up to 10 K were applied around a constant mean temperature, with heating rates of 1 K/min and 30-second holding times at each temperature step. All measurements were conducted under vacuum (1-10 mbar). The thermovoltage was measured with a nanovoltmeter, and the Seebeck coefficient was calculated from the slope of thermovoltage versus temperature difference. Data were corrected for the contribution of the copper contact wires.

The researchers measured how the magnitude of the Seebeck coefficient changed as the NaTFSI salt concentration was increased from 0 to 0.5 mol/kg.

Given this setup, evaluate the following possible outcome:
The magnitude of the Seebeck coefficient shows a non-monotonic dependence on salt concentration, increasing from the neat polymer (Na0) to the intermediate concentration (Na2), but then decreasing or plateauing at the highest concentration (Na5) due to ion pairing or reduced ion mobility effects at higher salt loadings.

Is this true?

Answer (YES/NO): NO